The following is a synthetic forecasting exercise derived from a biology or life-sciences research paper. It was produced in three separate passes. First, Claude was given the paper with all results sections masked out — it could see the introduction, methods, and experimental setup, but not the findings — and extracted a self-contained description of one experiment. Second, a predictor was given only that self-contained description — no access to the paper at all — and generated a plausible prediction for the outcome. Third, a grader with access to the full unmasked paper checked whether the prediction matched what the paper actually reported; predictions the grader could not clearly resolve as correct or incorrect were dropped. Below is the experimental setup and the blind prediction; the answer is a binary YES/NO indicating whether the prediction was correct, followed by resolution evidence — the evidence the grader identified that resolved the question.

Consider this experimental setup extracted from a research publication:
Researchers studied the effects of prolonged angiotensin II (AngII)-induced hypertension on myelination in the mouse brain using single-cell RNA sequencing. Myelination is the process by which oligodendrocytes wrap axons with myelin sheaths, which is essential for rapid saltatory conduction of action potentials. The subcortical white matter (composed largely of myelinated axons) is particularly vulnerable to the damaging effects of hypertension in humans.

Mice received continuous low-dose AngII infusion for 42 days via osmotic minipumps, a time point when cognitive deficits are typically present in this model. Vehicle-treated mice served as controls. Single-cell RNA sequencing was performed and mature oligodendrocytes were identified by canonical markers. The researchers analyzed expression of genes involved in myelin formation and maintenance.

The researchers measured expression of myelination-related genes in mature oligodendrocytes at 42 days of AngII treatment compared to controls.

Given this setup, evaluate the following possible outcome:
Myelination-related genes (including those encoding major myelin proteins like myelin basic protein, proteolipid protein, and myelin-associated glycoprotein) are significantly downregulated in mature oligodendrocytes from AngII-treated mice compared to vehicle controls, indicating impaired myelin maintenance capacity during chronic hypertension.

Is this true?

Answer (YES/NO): NO